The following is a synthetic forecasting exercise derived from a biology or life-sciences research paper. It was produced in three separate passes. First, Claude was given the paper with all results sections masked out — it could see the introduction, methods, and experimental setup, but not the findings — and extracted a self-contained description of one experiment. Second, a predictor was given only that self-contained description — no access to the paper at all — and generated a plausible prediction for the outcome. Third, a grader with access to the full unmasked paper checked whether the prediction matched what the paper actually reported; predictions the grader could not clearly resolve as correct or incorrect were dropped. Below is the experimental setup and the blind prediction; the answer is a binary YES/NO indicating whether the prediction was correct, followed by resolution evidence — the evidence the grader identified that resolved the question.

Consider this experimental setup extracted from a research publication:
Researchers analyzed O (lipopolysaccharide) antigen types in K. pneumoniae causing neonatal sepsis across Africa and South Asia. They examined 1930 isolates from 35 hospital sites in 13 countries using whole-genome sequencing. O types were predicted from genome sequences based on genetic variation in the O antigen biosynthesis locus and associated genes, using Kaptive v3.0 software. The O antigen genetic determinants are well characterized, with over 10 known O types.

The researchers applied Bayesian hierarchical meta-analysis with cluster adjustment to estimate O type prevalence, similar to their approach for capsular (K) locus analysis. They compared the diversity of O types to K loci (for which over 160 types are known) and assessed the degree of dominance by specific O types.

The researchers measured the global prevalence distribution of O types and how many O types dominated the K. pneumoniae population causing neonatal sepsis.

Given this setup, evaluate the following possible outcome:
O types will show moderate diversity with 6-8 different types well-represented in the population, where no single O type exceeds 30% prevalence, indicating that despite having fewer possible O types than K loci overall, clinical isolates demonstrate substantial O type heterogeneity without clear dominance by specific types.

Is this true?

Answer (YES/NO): NO